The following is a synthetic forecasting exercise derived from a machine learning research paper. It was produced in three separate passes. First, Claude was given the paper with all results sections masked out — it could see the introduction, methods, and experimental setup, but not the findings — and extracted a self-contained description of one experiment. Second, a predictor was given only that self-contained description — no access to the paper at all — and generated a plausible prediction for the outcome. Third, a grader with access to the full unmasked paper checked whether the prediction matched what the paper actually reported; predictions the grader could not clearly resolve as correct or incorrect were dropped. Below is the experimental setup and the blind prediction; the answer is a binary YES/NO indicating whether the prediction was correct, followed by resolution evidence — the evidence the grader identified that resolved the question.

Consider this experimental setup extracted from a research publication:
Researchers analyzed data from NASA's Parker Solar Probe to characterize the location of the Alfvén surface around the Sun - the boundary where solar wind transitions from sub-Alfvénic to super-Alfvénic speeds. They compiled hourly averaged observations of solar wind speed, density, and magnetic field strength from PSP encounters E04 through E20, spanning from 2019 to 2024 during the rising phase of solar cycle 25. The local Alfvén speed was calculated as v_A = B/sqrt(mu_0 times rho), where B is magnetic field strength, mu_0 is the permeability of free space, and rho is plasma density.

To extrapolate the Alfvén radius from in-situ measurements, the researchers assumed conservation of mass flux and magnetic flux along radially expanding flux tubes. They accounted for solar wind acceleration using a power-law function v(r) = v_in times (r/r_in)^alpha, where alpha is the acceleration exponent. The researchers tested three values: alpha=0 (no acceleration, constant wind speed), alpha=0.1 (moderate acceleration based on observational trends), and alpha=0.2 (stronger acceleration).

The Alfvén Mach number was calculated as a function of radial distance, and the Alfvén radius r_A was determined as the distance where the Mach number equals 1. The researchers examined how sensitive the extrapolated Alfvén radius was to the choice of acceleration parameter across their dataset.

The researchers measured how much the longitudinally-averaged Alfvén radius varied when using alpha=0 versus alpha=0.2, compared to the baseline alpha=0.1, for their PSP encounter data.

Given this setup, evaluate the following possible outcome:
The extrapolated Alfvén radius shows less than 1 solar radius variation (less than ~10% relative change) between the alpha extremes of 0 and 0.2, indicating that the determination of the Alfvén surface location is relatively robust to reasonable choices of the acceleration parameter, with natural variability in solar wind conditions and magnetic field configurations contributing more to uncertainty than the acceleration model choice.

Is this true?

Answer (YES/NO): NO